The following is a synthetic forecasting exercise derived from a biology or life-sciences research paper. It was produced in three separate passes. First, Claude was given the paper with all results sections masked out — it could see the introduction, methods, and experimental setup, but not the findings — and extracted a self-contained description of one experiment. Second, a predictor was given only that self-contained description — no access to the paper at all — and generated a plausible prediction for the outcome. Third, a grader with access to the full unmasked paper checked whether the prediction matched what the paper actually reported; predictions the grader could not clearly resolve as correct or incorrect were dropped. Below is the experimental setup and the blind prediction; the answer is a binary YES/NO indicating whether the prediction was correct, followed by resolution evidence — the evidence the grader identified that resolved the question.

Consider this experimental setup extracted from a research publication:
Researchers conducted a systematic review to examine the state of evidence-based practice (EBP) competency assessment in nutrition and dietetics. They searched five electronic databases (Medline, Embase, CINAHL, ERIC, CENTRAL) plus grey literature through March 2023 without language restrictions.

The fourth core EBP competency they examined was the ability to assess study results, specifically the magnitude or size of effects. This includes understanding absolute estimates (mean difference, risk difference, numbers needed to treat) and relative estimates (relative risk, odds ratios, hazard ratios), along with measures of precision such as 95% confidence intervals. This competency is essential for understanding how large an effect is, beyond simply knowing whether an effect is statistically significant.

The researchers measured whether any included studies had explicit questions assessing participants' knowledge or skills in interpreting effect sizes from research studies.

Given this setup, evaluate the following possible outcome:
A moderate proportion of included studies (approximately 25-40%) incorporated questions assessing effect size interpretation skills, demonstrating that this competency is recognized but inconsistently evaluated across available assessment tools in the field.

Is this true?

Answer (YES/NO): NO